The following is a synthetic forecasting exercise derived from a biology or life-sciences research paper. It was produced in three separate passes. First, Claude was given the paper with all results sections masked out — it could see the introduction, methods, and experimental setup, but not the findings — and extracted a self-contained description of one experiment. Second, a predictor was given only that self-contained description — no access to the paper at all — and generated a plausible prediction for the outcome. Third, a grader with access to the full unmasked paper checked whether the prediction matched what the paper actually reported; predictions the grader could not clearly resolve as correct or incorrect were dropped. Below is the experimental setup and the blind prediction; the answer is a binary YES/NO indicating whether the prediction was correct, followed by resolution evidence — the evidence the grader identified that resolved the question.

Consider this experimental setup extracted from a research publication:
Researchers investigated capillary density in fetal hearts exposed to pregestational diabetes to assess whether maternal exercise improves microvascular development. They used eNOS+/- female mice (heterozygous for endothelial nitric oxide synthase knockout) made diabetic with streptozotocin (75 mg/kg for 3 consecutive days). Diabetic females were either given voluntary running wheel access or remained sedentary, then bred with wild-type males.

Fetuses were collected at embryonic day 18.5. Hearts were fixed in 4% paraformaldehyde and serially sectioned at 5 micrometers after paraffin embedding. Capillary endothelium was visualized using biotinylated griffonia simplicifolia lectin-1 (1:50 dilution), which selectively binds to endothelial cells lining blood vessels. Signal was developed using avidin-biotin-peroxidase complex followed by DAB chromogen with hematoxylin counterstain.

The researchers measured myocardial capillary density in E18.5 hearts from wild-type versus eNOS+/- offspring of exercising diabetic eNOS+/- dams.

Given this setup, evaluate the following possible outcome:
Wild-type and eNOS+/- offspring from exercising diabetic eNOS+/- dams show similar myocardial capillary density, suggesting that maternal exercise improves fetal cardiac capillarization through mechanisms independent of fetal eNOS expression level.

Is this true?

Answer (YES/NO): NO